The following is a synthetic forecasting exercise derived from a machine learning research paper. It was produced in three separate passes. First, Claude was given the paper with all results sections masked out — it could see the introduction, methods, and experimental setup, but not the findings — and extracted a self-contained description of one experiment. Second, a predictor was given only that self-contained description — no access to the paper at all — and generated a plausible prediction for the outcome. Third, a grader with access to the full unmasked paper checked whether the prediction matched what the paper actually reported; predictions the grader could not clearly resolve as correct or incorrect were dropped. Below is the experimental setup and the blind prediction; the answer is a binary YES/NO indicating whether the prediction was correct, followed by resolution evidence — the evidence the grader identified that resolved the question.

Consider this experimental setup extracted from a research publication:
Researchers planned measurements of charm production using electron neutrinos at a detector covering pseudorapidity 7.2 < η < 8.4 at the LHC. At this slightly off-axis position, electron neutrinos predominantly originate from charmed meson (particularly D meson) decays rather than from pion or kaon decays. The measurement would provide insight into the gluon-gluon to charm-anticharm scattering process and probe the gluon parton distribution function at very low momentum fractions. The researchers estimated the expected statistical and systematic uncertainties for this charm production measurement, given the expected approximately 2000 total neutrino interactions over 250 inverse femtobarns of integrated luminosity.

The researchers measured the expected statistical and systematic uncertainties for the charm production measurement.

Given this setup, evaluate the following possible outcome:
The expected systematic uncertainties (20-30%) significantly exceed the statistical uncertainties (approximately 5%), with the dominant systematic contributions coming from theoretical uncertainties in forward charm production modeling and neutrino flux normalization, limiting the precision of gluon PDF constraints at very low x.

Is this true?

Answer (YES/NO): NO